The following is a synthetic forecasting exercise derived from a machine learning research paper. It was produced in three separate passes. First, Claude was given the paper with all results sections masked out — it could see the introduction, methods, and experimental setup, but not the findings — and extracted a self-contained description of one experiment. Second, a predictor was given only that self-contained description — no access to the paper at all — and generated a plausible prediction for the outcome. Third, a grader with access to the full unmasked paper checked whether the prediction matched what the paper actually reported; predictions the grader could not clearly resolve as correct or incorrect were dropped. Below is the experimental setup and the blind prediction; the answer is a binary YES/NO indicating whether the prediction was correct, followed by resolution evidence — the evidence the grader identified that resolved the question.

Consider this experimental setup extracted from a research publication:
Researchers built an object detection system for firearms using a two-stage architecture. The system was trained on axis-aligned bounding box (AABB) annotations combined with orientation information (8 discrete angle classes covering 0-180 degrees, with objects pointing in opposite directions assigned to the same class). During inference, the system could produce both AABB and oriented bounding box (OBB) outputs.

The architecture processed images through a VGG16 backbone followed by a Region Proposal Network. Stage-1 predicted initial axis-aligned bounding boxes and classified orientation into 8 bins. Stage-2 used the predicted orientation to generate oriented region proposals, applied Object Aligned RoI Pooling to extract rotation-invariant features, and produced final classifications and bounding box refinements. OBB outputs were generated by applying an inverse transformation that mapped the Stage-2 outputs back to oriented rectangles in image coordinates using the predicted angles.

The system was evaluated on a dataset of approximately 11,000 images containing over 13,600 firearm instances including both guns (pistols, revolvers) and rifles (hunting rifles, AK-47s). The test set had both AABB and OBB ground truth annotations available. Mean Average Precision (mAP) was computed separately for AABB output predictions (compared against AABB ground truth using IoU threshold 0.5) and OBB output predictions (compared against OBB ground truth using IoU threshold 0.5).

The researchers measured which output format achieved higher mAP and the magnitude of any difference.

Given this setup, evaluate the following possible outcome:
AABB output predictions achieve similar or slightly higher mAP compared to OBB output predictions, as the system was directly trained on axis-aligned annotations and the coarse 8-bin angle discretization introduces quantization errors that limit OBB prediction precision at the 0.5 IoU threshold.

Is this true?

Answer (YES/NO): NO